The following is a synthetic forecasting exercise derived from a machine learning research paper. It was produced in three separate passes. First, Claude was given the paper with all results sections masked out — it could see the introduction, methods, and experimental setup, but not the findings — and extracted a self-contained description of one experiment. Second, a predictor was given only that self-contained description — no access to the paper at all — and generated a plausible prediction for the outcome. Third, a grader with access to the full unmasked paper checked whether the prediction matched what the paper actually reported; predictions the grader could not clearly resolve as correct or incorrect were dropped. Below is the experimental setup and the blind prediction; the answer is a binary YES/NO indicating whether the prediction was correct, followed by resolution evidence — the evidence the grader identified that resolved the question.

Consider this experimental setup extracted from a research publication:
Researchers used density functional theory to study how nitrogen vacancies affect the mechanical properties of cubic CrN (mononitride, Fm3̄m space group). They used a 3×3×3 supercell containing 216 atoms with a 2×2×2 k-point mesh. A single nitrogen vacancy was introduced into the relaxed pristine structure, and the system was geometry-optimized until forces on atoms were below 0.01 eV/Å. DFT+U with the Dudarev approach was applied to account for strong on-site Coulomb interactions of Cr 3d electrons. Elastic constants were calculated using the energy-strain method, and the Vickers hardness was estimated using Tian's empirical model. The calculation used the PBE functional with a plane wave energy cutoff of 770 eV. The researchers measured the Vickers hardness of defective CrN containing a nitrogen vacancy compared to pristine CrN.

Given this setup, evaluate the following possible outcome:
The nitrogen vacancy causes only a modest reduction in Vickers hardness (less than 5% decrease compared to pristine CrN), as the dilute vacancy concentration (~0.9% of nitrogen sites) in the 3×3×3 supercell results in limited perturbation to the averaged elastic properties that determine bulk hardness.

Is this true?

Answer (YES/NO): NO